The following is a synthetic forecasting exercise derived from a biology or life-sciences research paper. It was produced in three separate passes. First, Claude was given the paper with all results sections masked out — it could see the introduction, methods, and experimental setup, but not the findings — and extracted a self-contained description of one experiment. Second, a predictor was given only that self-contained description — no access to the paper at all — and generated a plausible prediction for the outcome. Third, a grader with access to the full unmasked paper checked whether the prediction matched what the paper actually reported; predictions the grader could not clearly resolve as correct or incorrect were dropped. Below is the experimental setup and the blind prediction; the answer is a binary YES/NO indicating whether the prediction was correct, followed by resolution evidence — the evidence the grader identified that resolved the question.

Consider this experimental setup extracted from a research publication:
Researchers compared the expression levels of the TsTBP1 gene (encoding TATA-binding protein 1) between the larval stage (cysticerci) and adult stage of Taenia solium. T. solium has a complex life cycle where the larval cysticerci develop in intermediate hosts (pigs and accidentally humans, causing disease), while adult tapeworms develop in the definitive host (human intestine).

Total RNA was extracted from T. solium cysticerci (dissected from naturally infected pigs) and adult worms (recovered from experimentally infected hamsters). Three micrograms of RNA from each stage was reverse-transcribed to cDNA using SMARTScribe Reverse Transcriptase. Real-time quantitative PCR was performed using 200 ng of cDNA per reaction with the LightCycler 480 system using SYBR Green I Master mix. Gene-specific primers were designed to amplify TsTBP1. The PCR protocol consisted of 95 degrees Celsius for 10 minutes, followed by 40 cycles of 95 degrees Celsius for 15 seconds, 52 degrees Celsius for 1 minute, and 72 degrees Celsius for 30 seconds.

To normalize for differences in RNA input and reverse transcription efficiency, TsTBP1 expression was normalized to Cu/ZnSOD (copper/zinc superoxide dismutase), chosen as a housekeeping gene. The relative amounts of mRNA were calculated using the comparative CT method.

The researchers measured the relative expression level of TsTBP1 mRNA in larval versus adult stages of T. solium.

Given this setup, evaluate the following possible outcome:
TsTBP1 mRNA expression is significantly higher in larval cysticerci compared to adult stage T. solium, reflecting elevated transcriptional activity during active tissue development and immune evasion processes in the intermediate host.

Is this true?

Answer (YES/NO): NO